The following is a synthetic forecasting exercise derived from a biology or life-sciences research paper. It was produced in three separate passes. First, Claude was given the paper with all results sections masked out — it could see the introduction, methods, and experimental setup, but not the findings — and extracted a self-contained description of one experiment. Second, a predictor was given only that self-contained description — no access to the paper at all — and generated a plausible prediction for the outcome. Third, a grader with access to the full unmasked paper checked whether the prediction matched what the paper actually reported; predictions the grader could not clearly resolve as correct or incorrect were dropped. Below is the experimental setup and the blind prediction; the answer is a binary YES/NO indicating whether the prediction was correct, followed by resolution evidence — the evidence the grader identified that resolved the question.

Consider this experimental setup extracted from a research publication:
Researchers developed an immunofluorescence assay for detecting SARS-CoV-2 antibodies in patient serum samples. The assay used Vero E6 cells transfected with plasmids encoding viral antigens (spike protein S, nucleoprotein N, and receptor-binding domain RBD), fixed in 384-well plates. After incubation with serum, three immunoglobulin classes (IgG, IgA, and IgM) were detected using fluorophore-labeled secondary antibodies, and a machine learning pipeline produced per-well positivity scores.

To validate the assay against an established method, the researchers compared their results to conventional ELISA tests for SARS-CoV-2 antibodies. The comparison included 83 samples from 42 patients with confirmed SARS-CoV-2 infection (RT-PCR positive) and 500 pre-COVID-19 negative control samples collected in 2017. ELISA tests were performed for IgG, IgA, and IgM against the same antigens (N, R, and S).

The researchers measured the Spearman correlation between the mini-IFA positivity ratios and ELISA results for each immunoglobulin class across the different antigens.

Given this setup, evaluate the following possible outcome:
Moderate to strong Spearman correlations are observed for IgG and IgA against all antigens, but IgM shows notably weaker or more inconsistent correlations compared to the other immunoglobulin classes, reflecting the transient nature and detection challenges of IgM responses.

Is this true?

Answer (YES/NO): YES